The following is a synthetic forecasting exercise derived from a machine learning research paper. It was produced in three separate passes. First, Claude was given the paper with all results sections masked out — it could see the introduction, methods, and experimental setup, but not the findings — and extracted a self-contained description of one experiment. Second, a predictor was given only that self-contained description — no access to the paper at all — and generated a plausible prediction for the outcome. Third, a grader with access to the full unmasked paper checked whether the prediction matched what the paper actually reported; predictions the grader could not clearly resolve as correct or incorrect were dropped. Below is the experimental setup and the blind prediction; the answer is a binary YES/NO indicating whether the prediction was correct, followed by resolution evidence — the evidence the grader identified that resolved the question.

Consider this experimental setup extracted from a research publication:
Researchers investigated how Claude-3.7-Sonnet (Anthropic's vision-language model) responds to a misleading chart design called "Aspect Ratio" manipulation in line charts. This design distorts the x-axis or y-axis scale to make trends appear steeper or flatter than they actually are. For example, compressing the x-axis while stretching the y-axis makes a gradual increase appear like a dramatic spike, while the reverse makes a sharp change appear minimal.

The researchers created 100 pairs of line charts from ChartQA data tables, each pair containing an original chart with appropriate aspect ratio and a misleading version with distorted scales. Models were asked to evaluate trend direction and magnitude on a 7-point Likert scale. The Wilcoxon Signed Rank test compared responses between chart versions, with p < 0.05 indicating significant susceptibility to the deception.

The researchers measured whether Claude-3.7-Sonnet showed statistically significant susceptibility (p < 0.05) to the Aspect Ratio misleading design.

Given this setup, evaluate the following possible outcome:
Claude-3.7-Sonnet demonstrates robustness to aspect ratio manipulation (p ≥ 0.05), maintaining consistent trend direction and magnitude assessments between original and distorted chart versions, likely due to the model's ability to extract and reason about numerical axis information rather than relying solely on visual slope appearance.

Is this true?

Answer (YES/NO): YES